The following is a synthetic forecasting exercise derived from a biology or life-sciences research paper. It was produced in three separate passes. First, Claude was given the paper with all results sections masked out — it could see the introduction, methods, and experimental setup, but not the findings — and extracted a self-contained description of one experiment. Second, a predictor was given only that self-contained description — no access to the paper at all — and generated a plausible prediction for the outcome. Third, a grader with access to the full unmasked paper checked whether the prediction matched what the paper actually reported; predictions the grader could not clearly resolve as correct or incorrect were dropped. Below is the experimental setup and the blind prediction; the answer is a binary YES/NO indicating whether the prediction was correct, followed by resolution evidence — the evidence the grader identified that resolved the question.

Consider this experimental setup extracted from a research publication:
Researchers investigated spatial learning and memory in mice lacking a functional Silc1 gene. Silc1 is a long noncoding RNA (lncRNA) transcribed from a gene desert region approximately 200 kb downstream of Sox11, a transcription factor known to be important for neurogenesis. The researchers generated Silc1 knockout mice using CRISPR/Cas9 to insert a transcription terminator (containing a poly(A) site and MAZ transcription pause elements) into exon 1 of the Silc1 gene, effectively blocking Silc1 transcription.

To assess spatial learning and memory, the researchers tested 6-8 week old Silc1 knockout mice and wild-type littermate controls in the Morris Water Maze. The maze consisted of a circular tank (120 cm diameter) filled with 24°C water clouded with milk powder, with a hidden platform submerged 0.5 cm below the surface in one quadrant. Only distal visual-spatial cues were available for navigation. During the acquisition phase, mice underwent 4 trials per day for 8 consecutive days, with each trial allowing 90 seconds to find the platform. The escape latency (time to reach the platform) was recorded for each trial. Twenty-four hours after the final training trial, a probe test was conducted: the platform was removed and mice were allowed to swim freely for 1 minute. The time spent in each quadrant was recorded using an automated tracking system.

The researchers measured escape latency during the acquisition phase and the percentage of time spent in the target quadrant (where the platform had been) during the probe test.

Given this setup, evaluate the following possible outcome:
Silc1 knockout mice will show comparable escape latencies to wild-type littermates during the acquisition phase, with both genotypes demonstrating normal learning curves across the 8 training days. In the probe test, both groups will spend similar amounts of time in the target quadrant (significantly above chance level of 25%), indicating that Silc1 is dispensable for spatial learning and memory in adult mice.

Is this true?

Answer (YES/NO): NO